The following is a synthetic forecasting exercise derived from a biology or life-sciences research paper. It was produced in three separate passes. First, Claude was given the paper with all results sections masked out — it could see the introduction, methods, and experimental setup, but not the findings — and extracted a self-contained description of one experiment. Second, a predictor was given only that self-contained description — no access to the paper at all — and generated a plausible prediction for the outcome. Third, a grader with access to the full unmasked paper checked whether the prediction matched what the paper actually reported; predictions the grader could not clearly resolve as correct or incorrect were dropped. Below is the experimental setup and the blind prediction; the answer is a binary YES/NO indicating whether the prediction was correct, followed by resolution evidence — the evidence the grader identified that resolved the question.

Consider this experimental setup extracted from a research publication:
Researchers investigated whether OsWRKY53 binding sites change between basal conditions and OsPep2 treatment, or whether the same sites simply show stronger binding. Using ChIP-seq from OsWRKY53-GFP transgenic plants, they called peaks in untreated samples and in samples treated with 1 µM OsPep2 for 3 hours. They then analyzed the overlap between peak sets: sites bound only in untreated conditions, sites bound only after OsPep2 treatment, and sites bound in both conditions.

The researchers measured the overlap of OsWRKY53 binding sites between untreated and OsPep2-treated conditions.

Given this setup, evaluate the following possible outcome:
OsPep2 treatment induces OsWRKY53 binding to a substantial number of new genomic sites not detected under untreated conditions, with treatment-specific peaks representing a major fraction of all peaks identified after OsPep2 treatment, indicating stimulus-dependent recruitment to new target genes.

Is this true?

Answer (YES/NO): NO